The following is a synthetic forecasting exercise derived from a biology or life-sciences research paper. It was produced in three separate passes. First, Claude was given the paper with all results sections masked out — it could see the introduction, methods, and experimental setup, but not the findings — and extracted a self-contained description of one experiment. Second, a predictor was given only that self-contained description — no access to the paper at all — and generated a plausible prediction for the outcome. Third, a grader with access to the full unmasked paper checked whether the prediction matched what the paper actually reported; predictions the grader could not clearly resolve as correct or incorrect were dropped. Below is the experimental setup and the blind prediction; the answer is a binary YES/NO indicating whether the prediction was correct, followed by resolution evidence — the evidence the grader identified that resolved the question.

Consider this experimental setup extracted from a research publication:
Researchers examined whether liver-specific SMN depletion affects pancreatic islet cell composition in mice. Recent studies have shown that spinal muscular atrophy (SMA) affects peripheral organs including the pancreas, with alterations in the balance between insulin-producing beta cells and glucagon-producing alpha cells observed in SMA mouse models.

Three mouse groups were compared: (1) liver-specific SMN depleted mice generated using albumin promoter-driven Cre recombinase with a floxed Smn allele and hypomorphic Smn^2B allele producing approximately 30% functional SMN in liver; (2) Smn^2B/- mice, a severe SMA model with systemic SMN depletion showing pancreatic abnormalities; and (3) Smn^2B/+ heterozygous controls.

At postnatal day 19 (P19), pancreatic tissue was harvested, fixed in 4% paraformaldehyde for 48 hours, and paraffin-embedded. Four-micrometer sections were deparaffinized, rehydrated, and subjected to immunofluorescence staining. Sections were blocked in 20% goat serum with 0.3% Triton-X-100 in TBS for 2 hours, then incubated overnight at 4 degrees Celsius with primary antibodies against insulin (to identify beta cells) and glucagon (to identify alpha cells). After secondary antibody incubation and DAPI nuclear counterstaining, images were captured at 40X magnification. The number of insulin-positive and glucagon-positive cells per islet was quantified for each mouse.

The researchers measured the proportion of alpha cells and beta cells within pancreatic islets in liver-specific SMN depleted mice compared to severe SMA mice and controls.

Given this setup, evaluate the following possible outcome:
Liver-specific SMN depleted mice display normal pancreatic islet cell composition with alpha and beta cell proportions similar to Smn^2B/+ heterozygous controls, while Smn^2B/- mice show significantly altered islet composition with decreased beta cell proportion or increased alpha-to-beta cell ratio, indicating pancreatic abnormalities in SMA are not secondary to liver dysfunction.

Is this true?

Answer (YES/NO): NO